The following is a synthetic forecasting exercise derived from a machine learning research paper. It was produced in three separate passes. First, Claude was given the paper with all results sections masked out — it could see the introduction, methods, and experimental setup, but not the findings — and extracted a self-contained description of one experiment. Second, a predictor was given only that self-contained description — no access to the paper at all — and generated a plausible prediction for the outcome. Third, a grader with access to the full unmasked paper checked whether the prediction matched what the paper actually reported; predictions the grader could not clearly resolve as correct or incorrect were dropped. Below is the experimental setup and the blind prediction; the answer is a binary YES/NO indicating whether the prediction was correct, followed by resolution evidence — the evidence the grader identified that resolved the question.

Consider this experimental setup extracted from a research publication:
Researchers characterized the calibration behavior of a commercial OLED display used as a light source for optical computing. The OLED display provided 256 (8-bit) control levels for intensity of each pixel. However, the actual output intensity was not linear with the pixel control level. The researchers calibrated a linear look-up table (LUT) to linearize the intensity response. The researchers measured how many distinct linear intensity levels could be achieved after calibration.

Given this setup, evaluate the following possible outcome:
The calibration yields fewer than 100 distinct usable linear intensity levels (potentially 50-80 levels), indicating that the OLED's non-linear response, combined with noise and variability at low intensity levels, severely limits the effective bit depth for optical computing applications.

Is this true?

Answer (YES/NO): NO